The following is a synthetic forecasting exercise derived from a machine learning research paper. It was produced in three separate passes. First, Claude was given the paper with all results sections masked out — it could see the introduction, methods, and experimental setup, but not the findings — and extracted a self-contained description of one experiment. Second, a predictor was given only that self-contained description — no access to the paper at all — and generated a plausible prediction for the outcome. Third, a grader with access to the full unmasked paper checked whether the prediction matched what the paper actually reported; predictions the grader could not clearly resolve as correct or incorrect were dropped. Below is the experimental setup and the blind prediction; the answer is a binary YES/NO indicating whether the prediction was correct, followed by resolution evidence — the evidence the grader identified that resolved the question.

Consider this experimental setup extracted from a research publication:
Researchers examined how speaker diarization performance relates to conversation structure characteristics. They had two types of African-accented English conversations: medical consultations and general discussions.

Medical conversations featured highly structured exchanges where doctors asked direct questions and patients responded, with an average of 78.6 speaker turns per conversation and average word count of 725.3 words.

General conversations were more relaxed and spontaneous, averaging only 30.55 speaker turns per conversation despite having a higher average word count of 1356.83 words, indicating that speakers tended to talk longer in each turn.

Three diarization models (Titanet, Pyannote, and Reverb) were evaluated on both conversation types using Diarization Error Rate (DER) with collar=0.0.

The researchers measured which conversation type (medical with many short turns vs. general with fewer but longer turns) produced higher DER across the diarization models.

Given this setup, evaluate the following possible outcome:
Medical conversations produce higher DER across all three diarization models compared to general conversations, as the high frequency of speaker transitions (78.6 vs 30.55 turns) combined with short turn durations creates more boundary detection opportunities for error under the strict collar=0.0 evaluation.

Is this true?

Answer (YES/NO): YES